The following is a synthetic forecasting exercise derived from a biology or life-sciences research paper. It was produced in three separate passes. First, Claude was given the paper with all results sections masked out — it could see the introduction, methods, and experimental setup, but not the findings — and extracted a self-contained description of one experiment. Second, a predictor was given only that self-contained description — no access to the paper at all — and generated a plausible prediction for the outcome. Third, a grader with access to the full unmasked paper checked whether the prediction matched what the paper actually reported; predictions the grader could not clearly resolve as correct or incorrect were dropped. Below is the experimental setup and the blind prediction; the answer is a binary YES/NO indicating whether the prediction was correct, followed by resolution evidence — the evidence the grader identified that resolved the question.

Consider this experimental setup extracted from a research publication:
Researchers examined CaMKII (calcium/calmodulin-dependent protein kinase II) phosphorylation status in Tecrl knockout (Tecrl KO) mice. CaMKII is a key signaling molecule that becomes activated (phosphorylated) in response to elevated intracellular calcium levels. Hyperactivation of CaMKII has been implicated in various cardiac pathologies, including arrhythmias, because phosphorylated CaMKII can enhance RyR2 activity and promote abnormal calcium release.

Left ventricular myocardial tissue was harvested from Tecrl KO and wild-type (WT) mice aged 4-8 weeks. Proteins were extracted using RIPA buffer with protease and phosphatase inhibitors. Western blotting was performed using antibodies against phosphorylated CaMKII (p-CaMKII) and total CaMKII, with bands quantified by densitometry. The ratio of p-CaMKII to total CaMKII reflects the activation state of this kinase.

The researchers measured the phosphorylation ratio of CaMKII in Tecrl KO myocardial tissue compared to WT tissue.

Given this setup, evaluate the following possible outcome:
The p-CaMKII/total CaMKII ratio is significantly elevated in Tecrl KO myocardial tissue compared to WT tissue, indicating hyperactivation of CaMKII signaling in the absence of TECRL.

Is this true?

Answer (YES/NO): YES